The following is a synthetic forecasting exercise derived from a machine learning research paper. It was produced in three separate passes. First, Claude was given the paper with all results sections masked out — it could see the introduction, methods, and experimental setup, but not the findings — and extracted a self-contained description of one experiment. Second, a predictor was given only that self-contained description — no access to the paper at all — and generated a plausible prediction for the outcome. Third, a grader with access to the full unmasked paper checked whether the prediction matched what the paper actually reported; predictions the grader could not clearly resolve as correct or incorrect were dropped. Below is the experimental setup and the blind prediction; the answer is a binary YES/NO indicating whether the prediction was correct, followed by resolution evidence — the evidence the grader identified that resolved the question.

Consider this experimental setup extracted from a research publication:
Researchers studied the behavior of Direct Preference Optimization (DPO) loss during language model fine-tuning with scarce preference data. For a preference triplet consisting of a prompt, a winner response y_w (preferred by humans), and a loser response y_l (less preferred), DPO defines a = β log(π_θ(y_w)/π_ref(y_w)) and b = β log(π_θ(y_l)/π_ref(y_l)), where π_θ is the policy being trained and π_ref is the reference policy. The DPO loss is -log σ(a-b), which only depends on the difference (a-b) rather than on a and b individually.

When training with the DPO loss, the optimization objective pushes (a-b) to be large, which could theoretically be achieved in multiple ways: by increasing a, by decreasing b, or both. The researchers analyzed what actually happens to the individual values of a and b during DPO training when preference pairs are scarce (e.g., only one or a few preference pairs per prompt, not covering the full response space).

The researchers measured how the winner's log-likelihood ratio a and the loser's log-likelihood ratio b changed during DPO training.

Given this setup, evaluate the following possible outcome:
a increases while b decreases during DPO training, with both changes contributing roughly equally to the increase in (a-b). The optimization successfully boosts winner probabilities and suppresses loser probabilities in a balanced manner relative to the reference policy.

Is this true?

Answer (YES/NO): NO